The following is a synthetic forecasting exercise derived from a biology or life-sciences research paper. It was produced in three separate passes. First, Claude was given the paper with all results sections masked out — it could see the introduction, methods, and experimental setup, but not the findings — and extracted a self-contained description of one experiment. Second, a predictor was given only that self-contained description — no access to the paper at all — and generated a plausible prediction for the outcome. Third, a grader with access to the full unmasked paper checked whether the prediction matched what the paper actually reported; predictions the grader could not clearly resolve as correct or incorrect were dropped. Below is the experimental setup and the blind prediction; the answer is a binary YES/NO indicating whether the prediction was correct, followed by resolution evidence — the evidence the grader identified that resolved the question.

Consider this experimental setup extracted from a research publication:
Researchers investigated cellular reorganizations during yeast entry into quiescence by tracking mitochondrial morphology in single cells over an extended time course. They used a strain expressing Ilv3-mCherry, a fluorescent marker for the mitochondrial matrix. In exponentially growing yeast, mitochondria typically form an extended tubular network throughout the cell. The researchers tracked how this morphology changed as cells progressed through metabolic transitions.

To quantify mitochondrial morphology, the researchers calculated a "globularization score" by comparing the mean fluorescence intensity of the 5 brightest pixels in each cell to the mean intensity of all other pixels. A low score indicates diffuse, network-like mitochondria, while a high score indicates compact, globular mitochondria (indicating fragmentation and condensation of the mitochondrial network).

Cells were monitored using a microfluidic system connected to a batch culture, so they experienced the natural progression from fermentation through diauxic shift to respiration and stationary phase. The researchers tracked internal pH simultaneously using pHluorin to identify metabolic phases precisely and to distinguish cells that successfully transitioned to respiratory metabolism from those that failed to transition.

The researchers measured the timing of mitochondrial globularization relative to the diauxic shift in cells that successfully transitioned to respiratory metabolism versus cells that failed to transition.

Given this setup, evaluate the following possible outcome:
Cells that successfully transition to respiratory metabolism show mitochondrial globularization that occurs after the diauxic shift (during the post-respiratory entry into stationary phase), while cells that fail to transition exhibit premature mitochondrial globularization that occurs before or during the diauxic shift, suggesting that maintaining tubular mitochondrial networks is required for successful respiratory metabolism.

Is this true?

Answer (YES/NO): NO